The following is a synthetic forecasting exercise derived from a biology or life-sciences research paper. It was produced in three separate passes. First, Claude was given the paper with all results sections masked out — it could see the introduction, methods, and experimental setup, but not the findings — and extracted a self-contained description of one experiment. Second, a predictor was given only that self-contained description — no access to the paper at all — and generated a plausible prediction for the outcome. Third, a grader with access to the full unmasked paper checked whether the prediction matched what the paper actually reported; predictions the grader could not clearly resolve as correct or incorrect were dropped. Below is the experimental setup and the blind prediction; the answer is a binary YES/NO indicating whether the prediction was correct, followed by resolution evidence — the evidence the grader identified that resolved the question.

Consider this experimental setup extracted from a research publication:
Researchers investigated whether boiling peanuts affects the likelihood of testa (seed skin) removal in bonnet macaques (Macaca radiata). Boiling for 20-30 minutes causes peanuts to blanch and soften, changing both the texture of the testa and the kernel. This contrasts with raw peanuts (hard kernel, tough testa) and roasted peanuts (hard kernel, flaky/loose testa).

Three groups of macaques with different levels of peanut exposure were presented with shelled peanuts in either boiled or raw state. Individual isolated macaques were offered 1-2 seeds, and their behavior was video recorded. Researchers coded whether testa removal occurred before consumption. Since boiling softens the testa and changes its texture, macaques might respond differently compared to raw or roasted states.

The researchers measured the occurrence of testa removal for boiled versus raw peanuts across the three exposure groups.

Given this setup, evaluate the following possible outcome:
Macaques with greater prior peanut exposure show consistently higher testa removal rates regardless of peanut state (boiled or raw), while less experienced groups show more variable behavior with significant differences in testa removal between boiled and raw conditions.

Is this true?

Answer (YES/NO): NO